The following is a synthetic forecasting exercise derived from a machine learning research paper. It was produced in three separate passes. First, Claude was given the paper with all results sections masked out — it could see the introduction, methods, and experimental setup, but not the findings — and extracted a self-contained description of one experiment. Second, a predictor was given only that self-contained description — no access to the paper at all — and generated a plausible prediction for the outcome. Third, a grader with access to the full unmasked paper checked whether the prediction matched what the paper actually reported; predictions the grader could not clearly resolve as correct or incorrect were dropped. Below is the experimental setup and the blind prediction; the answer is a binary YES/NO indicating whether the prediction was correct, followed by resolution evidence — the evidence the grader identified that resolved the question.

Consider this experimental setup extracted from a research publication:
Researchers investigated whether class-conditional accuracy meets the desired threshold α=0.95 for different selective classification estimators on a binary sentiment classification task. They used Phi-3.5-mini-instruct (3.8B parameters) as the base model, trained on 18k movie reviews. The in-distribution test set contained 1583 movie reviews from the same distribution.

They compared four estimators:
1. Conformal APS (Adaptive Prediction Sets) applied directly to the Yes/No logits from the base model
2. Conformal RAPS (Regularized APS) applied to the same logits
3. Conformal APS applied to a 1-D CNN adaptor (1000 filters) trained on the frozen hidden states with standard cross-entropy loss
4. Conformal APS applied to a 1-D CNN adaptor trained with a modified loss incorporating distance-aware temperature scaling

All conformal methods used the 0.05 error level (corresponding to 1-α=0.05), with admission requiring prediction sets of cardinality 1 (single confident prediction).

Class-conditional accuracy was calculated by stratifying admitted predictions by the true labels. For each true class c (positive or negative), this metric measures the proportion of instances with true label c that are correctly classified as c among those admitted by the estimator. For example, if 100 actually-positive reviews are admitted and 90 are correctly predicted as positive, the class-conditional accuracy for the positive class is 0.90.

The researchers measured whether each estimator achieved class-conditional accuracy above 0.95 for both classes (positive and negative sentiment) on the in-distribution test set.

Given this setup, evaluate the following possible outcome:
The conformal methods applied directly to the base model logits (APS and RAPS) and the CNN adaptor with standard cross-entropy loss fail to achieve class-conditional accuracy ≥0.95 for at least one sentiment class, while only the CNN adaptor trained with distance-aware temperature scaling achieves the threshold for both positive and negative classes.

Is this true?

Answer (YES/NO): NO